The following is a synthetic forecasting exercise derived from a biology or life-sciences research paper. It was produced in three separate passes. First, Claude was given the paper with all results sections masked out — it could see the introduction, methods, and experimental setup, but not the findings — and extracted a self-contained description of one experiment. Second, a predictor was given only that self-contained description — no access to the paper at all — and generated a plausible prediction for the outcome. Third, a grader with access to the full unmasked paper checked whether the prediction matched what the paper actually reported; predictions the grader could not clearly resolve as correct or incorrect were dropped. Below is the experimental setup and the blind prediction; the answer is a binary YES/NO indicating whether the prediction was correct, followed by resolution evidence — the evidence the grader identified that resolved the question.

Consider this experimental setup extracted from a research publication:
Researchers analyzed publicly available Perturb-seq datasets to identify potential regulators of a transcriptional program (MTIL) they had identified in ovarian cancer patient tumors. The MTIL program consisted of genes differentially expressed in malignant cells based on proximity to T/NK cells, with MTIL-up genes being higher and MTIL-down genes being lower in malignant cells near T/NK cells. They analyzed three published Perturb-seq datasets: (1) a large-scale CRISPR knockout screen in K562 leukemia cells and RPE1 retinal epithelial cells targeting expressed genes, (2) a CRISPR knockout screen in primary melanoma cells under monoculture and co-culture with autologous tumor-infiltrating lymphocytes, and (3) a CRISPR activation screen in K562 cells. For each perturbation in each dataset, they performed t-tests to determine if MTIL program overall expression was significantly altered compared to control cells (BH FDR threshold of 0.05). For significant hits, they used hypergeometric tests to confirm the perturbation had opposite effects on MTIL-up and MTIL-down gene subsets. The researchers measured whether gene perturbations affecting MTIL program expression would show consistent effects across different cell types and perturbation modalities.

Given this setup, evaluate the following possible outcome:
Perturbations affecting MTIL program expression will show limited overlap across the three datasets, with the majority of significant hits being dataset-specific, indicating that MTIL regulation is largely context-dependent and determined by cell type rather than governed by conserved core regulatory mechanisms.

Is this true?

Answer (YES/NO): NO